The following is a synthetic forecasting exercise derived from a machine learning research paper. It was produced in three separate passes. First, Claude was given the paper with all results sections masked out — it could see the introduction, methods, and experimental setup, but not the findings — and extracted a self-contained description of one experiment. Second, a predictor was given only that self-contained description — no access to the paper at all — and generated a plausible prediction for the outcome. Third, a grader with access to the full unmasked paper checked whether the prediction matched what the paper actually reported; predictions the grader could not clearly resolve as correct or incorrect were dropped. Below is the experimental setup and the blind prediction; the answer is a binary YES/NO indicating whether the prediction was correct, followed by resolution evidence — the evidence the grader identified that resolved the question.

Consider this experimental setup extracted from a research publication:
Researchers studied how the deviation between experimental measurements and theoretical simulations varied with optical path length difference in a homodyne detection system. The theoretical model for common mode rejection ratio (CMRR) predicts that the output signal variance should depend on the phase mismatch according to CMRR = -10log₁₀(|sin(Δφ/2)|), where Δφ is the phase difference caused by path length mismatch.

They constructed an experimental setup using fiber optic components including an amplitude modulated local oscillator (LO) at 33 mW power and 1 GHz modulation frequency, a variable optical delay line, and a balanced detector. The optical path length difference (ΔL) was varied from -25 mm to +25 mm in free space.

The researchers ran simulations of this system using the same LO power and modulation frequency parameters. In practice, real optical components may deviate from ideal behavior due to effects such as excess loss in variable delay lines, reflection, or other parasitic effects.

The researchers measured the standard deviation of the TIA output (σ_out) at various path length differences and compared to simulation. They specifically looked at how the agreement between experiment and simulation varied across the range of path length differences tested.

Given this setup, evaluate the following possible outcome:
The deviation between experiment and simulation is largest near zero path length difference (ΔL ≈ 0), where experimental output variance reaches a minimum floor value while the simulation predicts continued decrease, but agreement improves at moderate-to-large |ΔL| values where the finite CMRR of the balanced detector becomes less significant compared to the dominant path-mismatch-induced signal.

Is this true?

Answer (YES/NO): NO